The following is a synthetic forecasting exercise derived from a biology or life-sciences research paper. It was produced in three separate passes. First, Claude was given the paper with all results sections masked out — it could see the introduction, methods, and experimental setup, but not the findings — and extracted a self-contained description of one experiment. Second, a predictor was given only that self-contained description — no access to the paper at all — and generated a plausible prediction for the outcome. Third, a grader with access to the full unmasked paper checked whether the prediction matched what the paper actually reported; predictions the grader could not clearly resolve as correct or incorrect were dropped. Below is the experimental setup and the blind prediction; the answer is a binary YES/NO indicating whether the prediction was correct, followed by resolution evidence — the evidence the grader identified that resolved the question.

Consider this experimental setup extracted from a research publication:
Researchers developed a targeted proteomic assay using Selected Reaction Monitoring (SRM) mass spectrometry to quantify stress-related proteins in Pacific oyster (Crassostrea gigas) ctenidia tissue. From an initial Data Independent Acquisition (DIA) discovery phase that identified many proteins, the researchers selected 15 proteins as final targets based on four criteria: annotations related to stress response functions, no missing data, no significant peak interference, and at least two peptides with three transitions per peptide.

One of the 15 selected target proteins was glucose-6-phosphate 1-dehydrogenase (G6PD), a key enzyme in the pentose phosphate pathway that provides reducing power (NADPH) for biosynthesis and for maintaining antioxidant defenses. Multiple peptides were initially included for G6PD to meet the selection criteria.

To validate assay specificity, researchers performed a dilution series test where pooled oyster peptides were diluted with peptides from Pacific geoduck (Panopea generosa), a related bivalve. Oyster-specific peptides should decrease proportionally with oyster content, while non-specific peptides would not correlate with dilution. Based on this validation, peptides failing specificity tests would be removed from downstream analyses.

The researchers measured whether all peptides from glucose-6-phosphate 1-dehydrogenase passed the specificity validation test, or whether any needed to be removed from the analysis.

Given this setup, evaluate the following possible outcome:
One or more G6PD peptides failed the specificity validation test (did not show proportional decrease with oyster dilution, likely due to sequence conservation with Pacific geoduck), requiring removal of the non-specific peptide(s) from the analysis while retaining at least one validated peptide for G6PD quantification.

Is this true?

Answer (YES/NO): YES